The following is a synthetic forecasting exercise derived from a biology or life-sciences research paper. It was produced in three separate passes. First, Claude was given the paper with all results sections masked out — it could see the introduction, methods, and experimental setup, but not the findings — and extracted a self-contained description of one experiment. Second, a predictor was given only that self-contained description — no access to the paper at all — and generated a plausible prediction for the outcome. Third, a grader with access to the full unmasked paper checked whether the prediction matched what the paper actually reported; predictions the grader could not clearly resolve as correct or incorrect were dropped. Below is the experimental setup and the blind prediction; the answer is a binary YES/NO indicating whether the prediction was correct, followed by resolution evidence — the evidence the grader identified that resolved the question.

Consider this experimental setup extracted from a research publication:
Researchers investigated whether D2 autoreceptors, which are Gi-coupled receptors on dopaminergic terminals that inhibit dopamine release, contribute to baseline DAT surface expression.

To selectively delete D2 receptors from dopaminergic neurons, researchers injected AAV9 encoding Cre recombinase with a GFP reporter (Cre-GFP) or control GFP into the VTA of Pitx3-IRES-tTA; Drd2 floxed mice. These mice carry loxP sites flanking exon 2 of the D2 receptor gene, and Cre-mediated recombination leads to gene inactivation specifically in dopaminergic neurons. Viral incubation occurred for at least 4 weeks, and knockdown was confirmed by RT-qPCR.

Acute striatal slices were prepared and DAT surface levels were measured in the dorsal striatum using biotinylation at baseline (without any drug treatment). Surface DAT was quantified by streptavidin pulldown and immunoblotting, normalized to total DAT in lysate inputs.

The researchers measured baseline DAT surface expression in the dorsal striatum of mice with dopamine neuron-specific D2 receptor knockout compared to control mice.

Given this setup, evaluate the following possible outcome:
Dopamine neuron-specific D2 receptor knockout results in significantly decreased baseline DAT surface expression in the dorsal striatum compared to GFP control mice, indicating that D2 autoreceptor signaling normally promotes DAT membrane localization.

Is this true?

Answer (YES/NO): NO